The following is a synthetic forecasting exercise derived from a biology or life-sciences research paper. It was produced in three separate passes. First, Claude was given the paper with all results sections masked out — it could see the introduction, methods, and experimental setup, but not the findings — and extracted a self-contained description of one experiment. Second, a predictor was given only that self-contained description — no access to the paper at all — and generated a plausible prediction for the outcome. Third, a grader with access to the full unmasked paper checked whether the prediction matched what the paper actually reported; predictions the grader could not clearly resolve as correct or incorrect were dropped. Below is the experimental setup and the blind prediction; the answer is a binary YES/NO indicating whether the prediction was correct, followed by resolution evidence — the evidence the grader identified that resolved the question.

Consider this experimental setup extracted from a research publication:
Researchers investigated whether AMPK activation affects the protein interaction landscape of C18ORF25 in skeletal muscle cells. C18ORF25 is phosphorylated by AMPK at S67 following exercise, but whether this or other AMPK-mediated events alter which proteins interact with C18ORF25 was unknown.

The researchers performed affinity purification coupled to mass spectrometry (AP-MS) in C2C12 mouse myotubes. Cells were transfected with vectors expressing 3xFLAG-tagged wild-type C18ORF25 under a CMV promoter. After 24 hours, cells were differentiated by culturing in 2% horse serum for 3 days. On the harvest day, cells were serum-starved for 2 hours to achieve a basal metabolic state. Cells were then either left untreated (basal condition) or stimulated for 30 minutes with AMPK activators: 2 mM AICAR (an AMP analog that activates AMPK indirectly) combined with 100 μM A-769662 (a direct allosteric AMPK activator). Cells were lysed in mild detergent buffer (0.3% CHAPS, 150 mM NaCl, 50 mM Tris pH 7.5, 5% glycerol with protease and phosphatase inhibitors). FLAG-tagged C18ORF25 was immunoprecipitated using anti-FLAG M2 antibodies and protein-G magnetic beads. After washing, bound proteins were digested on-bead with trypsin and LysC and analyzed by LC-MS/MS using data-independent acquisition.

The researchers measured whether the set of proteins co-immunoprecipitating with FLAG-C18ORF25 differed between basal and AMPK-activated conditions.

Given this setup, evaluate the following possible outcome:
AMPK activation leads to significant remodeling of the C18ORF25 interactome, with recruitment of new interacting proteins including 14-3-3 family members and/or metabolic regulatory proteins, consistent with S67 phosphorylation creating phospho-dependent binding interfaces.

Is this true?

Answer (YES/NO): NO